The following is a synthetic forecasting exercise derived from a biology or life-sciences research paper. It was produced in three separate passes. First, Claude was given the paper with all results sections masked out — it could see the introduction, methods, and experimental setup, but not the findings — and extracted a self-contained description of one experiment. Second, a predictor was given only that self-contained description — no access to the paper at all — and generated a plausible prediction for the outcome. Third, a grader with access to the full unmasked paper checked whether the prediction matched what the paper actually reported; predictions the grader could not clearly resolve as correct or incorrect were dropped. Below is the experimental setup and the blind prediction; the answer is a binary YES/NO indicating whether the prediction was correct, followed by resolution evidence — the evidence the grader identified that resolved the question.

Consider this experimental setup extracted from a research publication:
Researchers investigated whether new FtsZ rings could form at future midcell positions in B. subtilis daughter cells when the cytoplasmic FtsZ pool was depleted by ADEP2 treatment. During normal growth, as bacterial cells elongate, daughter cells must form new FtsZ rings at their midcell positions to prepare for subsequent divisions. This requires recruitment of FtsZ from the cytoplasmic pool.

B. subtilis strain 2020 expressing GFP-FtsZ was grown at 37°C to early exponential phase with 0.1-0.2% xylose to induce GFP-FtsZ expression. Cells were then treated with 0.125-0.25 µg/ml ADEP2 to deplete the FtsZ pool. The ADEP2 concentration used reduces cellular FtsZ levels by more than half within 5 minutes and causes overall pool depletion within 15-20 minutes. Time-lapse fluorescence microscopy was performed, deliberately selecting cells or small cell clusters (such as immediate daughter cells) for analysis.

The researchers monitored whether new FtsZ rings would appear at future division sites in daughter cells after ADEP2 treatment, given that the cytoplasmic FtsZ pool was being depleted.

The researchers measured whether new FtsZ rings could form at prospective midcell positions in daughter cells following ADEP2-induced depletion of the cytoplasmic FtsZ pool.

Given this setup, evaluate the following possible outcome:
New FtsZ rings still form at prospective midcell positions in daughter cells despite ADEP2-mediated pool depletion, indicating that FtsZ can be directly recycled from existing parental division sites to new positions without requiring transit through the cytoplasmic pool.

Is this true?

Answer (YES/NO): NO